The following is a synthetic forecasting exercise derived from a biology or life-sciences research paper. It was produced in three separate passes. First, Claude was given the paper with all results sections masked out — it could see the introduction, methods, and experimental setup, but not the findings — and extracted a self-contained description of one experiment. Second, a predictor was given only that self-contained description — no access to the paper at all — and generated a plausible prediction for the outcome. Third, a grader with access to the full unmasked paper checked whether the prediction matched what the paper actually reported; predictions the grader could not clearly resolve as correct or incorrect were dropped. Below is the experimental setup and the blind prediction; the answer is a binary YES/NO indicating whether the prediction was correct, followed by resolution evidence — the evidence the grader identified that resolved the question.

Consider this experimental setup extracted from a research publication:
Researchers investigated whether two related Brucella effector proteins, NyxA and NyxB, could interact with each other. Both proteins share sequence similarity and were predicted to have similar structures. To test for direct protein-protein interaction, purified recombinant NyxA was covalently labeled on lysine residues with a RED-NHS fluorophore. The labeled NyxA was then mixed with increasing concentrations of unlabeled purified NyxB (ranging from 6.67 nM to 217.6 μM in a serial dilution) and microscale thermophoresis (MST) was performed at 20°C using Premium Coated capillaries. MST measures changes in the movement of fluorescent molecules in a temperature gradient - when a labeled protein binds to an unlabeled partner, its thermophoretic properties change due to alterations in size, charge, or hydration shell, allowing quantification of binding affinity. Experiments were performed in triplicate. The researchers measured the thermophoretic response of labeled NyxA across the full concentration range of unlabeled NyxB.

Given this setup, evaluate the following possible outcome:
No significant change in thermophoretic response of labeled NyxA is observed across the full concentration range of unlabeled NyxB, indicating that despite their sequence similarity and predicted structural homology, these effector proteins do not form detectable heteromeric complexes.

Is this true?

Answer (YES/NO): NO